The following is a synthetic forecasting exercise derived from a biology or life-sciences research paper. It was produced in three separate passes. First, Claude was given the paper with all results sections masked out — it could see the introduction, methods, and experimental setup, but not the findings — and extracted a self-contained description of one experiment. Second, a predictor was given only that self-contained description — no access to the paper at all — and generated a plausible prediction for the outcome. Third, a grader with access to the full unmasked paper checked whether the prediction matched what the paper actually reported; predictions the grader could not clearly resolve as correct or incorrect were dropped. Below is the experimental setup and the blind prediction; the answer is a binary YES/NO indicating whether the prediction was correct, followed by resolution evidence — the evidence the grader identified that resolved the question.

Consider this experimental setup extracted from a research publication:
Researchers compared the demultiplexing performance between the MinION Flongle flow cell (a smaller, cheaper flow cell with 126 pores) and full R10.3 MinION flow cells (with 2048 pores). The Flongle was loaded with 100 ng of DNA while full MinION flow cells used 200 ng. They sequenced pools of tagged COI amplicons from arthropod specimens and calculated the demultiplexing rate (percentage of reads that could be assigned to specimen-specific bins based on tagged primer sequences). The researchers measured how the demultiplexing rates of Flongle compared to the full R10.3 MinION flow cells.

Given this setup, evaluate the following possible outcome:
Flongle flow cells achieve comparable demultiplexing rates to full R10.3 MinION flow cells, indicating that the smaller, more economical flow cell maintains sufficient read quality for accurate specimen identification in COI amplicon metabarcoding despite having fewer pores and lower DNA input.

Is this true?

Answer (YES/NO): NO